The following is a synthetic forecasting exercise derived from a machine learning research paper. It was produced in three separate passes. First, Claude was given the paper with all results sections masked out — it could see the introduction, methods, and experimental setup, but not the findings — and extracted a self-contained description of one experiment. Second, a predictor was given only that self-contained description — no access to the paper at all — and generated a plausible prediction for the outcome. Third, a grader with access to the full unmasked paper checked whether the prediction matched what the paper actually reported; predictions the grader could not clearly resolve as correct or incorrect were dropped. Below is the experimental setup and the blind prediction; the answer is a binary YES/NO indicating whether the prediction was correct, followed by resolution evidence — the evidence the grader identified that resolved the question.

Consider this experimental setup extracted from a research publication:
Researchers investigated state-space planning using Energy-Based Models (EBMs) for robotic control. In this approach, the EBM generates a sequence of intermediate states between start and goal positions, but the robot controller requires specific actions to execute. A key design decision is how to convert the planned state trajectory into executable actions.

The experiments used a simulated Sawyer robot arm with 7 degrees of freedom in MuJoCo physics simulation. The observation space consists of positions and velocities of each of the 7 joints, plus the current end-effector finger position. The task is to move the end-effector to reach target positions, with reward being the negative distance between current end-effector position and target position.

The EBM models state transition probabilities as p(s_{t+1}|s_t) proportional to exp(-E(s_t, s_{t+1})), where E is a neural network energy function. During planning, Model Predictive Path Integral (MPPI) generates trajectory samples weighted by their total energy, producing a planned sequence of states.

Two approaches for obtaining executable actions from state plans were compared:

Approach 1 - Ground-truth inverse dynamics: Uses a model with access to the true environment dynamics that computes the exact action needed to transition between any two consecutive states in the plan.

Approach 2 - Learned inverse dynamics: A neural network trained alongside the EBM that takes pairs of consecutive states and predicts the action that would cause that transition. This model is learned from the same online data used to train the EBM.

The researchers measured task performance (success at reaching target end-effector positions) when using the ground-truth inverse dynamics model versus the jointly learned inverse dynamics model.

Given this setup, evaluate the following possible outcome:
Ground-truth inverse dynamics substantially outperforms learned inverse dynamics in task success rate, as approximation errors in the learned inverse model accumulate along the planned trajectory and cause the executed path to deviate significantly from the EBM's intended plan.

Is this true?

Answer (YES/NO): NO